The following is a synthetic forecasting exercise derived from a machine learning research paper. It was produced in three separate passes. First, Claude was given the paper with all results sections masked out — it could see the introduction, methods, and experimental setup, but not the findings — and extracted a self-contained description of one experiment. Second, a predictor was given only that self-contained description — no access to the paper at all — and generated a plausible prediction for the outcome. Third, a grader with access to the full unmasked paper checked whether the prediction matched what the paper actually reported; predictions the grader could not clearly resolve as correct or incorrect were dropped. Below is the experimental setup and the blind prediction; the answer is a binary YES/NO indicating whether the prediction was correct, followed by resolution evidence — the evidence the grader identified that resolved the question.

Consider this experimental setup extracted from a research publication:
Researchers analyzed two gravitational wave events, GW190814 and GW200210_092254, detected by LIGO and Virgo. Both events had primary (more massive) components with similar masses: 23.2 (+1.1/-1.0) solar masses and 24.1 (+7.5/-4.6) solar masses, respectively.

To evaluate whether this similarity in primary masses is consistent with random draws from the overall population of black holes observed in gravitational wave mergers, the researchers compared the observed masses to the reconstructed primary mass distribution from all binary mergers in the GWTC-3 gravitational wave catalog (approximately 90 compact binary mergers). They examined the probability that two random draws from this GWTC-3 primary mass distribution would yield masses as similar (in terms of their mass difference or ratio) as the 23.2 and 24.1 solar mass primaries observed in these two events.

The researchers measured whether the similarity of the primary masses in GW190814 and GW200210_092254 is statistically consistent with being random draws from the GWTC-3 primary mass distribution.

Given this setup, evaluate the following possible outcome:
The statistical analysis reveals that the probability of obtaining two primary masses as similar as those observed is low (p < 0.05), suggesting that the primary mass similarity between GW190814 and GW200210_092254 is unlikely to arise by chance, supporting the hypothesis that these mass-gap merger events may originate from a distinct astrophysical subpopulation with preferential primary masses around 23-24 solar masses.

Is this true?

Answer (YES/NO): YES